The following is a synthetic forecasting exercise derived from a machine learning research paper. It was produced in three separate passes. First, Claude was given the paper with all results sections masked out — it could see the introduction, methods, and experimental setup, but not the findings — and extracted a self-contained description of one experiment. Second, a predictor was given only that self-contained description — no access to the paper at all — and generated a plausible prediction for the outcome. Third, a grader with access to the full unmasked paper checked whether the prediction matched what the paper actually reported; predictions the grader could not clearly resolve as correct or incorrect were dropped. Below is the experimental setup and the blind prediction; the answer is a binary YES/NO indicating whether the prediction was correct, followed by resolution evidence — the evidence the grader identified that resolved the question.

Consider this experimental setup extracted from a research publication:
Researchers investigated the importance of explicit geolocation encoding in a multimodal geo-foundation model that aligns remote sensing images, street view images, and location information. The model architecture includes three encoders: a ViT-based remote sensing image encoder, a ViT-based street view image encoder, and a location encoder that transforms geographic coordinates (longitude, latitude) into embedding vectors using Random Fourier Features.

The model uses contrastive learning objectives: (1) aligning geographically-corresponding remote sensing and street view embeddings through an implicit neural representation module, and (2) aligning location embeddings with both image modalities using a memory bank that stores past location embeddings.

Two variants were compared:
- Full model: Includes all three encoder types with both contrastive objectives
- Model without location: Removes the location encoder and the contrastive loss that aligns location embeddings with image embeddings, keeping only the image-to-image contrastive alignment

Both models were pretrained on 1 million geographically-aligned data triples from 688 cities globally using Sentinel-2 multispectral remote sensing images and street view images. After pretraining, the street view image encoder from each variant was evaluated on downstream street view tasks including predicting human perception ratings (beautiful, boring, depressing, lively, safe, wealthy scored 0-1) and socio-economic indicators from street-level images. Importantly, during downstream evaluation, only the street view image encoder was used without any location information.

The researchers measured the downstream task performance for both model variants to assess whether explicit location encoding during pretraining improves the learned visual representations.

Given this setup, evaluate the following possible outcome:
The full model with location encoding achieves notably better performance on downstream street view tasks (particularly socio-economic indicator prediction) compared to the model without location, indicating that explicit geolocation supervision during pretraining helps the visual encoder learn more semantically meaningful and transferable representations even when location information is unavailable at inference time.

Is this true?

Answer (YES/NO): NO